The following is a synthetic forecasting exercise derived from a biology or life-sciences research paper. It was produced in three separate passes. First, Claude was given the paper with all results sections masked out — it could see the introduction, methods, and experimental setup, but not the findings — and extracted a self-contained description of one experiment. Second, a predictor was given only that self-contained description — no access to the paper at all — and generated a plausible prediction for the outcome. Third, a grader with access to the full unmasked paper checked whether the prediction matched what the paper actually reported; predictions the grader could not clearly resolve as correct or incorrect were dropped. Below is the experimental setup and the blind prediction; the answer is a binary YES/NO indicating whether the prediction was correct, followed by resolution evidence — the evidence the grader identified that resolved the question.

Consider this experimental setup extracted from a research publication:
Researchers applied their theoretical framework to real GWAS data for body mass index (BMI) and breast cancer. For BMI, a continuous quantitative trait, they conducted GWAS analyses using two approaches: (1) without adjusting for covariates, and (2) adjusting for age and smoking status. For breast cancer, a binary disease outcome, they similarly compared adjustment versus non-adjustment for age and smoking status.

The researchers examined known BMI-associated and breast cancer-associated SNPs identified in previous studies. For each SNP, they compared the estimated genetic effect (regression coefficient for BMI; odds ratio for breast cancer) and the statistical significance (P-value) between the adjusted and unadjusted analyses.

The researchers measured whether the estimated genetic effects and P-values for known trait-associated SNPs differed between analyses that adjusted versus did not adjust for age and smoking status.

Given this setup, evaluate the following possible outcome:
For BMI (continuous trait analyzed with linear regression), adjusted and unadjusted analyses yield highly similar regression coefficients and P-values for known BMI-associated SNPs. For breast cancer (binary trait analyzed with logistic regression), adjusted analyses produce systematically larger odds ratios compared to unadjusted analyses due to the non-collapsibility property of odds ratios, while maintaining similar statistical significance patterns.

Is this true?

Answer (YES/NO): NO